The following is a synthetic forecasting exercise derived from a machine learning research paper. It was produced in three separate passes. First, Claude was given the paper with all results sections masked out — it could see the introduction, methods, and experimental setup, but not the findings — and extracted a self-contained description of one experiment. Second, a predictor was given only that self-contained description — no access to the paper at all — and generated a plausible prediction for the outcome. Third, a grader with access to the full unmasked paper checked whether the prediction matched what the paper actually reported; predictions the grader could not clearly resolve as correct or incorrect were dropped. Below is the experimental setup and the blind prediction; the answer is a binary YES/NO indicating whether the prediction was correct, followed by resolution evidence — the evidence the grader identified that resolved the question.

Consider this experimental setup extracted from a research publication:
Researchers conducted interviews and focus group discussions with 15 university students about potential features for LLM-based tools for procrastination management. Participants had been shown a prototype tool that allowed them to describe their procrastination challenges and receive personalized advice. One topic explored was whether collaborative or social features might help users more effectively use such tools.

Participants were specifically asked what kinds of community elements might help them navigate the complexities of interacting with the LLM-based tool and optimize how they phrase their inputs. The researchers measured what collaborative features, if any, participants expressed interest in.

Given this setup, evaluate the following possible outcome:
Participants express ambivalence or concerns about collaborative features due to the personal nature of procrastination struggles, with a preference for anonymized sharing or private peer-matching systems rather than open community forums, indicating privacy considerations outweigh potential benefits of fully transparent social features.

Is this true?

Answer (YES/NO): NO